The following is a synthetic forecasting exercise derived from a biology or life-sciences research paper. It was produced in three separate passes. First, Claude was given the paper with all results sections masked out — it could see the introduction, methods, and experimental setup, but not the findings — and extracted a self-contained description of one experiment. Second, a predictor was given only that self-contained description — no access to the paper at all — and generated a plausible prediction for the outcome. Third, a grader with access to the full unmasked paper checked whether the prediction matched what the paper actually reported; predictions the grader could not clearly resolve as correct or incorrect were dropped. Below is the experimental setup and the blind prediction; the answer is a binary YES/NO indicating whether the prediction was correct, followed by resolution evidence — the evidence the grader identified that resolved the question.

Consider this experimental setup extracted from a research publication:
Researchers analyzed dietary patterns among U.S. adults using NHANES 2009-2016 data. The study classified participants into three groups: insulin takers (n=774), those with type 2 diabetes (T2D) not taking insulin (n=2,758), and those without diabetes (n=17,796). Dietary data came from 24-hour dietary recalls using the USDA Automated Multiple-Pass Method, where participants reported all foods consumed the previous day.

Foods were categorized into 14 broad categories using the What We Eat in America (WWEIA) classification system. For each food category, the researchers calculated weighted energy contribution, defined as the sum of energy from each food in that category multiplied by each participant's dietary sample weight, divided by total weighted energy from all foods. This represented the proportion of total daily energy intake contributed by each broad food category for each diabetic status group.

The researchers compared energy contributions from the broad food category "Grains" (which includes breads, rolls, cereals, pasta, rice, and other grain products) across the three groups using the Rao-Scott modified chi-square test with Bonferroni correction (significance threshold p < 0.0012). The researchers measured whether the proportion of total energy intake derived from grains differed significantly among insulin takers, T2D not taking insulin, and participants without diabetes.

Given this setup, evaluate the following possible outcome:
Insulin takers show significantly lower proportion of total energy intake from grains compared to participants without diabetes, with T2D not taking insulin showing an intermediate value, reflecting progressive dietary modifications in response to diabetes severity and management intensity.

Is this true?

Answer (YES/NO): NO